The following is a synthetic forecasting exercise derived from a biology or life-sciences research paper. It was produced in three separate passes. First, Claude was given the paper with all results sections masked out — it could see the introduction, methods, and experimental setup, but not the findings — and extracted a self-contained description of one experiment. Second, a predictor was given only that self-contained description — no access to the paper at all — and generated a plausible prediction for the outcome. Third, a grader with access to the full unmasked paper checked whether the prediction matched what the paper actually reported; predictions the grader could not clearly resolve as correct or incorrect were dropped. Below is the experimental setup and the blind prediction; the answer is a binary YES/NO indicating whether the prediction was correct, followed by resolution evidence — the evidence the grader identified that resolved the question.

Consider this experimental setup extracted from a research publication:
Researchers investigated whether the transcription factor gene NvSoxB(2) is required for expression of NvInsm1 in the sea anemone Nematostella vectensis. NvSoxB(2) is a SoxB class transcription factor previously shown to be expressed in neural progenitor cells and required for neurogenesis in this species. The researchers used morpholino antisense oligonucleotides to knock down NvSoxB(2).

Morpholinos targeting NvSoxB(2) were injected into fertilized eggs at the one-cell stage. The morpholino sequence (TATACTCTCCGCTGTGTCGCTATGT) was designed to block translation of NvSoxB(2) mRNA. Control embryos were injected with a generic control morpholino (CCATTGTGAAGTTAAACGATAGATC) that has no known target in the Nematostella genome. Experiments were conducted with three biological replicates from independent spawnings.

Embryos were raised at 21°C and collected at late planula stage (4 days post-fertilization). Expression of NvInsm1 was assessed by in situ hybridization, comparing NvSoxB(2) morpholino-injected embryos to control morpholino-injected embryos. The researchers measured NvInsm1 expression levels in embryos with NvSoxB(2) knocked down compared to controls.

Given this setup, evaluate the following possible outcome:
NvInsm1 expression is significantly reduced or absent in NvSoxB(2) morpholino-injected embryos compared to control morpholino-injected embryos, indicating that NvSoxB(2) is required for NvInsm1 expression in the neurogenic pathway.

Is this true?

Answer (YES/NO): YES